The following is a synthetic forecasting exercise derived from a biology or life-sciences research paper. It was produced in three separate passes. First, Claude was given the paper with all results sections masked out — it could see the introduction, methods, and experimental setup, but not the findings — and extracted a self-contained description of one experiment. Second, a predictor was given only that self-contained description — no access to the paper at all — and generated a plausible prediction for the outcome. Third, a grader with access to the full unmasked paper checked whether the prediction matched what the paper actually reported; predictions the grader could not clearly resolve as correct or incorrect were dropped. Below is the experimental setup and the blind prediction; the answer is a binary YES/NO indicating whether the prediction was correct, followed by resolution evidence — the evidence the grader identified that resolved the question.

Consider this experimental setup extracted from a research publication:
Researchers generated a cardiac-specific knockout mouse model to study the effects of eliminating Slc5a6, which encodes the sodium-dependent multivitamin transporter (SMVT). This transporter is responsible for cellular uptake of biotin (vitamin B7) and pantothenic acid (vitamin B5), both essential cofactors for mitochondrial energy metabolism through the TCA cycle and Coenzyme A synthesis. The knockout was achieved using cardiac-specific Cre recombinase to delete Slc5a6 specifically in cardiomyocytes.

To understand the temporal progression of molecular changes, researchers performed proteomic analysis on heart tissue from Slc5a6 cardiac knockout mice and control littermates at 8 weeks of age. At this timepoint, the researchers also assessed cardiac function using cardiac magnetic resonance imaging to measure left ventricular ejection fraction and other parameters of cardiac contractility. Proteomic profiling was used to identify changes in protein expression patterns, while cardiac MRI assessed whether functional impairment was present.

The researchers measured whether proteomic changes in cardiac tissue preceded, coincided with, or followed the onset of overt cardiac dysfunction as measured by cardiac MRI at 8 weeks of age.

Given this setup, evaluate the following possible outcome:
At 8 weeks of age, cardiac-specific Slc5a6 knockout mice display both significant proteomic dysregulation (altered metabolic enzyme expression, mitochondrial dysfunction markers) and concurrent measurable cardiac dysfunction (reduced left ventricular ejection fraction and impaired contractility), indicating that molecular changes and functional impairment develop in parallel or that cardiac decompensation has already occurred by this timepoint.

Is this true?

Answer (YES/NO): NO